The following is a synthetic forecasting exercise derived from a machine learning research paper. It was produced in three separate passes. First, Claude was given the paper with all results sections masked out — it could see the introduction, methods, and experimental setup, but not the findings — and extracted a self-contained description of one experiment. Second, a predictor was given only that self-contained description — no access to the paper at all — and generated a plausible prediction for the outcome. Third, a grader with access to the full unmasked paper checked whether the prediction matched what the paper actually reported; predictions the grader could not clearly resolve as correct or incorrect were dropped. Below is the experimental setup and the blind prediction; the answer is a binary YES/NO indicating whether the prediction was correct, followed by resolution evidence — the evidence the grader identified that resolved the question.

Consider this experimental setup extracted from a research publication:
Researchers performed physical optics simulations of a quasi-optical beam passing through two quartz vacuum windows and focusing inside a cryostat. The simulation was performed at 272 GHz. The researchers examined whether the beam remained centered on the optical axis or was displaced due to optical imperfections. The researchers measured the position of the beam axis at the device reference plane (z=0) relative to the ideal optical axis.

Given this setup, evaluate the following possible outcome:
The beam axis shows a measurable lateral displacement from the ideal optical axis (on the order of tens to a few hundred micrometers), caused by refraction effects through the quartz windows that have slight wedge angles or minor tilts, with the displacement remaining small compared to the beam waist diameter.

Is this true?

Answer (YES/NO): NO